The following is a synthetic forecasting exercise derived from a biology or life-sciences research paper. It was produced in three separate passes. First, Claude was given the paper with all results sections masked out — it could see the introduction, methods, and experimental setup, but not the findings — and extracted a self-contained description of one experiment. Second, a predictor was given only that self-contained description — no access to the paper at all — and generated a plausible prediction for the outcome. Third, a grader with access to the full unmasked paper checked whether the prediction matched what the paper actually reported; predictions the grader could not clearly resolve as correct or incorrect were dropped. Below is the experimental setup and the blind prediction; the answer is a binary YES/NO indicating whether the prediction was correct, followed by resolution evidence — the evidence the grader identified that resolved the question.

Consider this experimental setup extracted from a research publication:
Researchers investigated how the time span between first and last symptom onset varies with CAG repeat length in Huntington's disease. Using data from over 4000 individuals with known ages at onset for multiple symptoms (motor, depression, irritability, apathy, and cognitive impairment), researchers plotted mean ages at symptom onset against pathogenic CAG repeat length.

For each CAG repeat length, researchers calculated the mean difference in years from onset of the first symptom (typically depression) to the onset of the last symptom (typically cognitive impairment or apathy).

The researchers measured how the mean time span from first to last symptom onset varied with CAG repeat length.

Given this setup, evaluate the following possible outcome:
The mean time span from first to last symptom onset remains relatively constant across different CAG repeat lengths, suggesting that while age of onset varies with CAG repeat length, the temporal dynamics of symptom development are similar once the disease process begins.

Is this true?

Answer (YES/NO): NO